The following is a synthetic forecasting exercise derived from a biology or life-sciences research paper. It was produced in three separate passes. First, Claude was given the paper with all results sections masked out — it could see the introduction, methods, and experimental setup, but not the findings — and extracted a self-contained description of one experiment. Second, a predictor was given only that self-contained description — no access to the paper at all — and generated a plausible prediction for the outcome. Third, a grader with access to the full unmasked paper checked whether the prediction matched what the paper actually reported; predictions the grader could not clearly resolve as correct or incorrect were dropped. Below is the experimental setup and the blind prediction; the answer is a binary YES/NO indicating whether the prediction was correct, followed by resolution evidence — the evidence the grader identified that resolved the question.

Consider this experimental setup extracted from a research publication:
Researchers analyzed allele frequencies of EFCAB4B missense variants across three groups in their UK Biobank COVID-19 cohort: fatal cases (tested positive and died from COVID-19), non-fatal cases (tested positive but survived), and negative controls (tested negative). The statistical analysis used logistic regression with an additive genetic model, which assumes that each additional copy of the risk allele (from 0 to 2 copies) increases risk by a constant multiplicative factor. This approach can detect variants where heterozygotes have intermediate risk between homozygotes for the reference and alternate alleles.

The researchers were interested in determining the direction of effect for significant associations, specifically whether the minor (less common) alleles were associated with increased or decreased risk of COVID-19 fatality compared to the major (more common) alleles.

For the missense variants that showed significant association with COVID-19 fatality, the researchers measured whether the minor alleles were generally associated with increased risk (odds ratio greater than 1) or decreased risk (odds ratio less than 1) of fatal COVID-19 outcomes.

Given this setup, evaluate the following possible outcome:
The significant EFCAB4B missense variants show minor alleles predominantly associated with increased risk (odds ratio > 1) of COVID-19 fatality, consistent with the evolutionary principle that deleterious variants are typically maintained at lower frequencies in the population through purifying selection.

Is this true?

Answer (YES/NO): YES